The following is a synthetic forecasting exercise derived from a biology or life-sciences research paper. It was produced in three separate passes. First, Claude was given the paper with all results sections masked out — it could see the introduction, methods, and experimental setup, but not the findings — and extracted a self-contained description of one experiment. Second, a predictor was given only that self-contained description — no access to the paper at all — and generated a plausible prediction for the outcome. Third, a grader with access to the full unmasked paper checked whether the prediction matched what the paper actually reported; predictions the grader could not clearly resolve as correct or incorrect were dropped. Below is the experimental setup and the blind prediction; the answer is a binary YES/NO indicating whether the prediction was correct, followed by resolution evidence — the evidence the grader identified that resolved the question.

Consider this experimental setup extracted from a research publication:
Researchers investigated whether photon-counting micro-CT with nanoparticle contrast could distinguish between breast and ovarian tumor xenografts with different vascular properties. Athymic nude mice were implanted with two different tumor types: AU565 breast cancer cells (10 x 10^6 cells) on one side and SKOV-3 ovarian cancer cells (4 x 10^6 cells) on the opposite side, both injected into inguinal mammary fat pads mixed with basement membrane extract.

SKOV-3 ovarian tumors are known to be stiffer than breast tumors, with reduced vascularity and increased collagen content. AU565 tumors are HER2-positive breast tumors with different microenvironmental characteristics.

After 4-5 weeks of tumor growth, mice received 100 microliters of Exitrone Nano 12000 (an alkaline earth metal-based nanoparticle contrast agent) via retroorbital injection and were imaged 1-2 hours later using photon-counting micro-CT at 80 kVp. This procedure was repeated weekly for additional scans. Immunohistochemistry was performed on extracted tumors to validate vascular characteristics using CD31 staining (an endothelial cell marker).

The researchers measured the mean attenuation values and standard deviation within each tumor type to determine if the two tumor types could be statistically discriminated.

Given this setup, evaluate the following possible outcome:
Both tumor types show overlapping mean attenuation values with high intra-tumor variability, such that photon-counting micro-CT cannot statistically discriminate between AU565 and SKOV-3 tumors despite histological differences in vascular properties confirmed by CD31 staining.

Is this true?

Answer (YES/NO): NO